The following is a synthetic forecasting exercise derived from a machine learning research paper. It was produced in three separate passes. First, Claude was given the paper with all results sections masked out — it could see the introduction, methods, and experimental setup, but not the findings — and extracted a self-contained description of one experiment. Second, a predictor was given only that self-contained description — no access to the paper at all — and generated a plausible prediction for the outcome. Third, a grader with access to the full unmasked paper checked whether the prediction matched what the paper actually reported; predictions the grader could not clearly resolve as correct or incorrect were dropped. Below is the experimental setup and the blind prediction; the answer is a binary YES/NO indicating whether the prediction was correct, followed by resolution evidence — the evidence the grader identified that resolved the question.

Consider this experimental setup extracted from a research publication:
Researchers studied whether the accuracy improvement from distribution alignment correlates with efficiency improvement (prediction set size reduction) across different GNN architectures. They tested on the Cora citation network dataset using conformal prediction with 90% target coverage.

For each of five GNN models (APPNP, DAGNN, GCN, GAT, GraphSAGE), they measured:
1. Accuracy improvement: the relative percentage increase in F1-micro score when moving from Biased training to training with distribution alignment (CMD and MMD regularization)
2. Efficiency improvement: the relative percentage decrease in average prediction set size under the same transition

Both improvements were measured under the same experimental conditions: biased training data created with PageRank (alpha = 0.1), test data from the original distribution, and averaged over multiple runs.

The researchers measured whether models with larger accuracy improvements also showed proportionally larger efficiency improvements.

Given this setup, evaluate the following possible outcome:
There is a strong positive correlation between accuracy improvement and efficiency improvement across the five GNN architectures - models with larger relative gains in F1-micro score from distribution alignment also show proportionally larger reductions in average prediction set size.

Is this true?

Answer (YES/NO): NO